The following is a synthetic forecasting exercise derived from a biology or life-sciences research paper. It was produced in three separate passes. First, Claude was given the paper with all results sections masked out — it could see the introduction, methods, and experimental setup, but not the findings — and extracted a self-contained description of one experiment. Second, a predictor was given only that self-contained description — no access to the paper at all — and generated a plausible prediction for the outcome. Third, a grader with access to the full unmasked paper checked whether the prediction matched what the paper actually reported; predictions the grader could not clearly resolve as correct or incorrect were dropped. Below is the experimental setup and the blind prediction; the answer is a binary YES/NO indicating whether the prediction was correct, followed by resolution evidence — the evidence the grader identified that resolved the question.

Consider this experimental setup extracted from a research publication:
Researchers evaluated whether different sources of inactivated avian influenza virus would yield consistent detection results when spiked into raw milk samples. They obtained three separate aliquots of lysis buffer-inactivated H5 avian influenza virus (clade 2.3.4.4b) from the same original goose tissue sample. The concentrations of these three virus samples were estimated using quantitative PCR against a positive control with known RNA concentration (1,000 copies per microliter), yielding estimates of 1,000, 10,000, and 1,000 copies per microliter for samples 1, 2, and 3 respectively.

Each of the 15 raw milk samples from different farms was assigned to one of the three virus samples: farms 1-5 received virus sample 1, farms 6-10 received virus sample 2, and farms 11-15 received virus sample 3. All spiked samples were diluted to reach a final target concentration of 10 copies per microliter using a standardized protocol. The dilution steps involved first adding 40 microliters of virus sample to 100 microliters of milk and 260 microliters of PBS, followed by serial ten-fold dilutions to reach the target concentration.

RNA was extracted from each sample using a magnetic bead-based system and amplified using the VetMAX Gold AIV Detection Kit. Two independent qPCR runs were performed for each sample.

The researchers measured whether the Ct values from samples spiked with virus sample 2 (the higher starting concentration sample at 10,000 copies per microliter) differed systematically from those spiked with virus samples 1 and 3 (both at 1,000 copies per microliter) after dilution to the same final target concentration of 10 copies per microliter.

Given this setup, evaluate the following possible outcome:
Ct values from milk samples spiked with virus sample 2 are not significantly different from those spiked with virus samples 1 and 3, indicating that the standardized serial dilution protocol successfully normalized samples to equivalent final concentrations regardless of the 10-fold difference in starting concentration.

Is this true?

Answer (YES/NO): YES